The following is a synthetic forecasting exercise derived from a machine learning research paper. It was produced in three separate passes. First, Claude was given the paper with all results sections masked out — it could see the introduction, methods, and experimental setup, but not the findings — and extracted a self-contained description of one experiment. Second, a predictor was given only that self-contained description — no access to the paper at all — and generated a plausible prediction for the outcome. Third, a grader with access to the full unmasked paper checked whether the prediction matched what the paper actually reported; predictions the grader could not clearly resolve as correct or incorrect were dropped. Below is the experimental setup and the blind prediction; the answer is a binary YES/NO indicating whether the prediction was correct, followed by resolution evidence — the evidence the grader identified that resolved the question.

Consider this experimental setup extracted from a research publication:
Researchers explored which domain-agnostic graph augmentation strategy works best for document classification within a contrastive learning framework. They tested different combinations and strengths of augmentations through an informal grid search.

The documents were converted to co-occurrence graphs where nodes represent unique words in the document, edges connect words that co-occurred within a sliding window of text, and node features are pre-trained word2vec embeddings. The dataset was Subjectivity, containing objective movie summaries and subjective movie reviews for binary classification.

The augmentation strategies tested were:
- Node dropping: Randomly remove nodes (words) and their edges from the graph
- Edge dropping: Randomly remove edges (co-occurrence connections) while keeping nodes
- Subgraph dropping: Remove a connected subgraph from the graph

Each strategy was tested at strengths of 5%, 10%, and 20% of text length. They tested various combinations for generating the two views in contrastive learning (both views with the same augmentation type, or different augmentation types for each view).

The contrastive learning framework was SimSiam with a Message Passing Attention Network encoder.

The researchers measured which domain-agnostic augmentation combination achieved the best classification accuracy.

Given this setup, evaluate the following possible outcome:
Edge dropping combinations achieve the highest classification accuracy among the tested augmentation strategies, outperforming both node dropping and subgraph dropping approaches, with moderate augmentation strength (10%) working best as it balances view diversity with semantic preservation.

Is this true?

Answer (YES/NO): NO